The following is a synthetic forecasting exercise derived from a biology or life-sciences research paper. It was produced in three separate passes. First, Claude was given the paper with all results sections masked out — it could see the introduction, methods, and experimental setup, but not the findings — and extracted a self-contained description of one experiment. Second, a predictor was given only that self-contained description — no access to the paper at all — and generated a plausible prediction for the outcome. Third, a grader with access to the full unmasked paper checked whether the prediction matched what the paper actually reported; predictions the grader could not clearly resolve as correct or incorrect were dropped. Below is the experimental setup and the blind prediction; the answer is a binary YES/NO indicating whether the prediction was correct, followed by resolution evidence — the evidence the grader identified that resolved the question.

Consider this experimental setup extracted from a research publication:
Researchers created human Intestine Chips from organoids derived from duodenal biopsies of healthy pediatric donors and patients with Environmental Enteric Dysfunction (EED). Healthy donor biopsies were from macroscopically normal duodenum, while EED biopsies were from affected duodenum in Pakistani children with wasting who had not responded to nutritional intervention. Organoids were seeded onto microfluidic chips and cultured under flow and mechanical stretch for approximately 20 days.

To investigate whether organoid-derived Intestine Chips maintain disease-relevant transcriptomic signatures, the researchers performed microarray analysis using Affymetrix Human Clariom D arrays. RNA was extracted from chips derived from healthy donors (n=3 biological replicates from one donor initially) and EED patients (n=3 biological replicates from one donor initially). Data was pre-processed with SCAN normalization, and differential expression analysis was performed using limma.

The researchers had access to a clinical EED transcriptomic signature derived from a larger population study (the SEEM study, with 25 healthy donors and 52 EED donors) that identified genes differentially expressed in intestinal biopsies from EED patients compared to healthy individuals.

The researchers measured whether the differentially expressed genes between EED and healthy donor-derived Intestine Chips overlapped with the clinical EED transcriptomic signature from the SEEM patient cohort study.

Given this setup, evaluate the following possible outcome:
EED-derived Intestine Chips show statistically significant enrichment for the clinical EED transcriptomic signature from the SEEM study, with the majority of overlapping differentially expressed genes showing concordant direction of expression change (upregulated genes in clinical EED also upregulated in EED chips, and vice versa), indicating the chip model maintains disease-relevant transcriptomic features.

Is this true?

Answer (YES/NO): NO